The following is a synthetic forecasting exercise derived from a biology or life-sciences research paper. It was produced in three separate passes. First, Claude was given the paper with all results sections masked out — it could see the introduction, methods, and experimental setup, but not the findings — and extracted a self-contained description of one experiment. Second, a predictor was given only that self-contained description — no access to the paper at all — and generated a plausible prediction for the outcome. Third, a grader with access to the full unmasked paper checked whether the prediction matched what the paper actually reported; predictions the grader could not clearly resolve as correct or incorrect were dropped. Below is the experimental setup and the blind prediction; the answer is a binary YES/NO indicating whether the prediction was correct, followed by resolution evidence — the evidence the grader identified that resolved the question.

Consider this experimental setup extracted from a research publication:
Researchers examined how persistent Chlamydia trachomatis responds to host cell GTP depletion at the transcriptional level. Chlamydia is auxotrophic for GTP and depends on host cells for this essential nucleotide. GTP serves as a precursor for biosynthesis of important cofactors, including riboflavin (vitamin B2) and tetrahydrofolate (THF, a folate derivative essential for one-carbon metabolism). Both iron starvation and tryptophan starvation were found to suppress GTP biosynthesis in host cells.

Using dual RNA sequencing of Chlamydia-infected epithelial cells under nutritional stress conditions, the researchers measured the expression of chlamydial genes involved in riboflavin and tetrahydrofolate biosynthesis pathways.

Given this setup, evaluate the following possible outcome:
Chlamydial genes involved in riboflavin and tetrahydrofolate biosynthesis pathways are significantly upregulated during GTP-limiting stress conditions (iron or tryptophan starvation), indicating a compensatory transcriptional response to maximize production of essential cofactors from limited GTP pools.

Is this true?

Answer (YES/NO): YES